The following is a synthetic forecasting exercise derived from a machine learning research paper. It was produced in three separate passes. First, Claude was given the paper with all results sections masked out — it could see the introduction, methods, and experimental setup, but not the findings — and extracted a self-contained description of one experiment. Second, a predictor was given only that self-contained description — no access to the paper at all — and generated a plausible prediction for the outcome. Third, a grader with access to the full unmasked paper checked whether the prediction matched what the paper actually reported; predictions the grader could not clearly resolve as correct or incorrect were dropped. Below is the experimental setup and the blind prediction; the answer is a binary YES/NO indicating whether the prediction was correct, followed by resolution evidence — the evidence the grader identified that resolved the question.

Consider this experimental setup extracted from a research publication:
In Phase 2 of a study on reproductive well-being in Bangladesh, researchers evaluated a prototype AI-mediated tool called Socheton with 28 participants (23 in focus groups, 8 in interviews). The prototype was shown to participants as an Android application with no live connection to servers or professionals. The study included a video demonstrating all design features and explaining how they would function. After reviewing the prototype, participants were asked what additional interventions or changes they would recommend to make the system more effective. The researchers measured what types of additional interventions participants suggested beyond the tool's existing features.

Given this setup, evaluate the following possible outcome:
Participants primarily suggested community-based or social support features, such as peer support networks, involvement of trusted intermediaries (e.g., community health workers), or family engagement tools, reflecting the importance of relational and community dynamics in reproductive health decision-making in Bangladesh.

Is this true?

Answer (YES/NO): NO